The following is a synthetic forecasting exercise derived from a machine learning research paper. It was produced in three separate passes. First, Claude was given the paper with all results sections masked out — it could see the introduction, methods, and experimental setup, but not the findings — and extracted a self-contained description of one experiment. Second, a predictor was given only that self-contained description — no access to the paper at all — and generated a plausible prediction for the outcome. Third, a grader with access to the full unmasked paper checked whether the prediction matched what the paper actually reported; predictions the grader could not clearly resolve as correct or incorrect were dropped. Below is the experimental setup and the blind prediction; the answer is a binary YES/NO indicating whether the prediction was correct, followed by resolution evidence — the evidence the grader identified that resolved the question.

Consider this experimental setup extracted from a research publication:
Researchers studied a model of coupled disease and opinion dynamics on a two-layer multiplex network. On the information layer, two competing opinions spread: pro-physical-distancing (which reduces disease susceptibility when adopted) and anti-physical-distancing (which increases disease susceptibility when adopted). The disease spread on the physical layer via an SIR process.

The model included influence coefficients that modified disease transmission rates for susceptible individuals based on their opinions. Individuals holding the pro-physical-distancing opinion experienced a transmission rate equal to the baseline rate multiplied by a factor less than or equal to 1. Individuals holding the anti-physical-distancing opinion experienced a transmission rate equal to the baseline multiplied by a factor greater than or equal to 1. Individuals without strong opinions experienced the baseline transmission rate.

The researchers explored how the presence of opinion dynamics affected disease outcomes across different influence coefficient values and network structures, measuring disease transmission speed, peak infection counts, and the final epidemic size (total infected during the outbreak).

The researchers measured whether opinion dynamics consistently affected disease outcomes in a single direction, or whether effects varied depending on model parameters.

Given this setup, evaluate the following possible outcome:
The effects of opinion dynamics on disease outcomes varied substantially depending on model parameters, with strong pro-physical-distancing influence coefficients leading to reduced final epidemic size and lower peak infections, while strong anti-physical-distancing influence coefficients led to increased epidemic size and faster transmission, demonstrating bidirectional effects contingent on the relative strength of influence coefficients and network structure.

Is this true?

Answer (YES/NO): YES